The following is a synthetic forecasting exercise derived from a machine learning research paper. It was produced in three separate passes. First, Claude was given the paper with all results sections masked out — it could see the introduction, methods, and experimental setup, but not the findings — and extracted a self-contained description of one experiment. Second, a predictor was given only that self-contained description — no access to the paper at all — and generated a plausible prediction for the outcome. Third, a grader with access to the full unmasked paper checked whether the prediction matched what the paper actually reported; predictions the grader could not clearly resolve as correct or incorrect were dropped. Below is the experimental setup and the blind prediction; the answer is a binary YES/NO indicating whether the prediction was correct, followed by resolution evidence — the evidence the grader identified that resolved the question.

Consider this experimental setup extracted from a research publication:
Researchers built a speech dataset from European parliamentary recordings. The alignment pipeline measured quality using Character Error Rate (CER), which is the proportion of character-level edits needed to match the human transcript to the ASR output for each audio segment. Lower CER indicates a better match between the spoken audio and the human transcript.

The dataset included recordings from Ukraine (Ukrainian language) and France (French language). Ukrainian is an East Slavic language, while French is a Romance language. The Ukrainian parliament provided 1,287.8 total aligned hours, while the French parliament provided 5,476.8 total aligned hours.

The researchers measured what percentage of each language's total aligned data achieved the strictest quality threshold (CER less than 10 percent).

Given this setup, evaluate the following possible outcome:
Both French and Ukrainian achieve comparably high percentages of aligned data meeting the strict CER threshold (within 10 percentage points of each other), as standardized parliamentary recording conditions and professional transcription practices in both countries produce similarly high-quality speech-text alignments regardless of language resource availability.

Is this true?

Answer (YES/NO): NO